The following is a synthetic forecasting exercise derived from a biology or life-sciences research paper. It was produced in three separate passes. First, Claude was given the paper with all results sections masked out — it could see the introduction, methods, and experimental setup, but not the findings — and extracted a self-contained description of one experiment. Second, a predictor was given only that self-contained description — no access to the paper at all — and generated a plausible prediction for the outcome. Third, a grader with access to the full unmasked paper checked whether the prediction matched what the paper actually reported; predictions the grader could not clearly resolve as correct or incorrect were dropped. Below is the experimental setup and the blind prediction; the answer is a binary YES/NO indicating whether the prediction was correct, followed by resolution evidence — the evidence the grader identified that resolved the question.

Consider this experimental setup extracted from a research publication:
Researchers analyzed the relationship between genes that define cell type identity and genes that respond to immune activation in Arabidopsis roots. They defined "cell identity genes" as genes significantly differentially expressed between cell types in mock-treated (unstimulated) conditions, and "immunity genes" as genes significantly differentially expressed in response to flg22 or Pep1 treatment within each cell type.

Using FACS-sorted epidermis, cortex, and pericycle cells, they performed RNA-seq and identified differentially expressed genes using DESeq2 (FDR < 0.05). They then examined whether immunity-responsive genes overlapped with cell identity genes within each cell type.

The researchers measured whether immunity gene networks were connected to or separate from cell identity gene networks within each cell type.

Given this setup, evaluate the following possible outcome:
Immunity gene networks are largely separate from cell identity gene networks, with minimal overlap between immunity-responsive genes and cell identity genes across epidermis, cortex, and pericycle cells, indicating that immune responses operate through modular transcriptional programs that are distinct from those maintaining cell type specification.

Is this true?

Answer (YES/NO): NO